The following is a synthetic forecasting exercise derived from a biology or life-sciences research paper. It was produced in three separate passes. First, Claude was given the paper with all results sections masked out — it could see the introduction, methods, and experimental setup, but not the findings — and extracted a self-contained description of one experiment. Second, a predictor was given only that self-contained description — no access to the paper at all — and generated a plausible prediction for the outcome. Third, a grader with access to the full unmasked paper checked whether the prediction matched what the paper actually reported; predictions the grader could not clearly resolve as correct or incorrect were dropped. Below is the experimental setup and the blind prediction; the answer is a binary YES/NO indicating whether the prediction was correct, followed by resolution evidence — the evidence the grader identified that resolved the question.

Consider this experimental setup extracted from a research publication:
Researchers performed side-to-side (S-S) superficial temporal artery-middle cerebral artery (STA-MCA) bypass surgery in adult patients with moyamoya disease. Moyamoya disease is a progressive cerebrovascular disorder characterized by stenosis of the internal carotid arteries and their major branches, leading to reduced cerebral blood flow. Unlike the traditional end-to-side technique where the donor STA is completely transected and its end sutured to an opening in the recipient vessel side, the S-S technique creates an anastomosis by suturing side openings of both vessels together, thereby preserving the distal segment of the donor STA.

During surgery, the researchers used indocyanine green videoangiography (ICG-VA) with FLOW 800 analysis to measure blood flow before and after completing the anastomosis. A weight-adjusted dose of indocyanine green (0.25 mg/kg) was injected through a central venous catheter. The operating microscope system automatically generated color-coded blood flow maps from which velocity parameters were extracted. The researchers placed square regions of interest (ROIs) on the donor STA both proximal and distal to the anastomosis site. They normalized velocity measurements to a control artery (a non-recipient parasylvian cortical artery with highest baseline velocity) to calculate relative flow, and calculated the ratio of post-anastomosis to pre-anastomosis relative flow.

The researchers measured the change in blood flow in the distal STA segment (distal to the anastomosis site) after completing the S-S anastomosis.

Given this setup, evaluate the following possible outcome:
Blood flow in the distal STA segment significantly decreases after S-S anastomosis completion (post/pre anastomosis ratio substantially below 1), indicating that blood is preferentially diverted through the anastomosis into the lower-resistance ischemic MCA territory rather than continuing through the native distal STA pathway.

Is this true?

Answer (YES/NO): YES